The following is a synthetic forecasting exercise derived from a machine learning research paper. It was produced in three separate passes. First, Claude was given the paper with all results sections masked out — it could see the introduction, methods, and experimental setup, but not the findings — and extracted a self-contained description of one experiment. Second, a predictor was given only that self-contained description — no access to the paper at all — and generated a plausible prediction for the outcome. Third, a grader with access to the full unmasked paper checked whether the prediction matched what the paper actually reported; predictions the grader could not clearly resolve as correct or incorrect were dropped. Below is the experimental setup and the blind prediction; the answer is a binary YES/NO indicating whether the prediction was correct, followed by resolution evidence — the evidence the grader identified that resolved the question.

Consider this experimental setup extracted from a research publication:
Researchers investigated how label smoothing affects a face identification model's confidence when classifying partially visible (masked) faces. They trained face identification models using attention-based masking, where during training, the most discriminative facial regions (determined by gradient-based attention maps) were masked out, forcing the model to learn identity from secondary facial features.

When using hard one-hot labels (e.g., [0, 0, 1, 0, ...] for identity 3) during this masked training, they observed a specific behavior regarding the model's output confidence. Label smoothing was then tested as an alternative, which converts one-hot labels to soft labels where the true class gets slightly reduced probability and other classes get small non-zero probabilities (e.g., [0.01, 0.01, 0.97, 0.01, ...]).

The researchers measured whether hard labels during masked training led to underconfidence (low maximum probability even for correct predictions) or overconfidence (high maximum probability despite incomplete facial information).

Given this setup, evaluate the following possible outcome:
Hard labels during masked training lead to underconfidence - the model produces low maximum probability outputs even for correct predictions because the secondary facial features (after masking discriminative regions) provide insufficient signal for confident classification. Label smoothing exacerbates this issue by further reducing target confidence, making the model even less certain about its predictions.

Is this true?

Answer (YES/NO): NO